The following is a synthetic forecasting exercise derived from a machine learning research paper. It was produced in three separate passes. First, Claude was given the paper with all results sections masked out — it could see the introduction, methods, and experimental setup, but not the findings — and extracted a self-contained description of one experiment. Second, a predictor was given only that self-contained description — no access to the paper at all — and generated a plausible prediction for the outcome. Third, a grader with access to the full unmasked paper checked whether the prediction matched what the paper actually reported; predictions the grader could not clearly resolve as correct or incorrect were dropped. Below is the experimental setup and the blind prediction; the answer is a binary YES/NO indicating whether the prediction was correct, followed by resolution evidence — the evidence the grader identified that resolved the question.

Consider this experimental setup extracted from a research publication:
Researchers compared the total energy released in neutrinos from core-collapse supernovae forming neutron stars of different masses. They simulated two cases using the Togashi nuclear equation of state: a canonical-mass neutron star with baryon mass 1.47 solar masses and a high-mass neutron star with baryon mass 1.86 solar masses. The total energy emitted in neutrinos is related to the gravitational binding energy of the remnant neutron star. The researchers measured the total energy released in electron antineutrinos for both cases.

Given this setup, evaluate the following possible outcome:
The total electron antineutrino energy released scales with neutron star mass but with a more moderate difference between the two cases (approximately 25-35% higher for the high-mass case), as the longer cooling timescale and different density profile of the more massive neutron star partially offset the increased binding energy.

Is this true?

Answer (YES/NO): NO